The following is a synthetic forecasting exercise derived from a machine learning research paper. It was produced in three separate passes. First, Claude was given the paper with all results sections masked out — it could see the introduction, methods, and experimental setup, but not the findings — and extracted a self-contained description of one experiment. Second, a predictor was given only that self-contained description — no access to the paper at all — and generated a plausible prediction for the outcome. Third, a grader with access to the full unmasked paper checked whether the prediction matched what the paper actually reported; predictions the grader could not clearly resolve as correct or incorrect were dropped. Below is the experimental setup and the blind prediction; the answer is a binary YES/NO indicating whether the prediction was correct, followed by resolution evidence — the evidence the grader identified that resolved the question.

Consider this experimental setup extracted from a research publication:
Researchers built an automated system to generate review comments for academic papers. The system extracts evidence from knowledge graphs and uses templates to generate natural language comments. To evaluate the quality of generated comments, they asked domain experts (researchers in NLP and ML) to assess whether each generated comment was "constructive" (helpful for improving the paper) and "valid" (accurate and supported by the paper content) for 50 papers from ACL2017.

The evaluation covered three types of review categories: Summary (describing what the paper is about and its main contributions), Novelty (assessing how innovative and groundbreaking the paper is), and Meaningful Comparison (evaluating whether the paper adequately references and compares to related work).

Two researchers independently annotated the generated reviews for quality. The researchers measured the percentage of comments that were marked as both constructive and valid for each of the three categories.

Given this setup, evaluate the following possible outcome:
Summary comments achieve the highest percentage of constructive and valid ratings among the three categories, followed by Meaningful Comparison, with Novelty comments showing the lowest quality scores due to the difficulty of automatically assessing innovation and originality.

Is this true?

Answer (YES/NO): NO